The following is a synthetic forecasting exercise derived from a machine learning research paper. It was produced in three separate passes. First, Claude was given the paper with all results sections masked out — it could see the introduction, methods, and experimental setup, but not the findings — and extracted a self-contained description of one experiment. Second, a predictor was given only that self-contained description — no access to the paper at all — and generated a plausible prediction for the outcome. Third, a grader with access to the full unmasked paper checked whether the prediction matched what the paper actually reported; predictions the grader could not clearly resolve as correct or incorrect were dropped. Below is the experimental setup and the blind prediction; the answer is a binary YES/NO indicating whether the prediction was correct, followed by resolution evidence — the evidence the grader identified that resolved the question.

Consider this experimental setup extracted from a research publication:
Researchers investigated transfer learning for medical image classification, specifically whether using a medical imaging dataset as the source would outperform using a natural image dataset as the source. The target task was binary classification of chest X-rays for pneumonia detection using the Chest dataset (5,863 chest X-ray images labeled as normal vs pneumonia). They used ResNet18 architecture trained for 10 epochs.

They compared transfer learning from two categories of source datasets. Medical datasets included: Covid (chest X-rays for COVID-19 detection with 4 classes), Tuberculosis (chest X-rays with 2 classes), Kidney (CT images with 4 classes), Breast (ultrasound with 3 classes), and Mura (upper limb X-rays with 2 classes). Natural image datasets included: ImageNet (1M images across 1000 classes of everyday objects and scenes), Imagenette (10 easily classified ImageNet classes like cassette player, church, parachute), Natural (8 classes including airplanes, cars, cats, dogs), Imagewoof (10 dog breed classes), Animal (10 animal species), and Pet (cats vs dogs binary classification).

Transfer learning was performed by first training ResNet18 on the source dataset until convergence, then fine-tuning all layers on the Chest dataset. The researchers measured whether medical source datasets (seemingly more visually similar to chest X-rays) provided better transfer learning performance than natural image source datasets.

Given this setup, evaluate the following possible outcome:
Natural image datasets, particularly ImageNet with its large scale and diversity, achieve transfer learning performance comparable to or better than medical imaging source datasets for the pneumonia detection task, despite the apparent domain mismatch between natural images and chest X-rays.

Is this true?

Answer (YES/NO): NO